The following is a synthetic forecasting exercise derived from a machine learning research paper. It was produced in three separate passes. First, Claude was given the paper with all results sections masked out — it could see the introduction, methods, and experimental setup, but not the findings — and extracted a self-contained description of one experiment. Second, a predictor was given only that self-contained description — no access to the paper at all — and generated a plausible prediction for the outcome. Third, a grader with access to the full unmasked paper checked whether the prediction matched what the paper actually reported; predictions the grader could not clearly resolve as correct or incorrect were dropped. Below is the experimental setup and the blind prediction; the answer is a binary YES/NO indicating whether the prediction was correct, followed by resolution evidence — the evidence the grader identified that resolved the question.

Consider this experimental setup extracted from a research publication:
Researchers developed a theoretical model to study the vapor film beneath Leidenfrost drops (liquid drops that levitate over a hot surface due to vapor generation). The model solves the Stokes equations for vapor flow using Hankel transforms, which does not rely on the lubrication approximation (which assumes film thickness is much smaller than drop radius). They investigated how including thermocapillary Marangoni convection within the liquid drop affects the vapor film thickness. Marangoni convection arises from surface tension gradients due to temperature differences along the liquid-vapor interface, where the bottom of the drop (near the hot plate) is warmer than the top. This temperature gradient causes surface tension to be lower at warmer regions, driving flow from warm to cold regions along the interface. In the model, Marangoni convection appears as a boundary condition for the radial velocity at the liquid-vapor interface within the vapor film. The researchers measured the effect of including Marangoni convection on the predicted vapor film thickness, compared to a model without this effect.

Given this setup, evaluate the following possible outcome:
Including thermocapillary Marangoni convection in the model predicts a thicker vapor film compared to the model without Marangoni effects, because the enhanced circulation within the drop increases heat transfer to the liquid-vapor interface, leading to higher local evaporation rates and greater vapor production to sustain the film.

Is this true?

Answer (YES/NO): NO